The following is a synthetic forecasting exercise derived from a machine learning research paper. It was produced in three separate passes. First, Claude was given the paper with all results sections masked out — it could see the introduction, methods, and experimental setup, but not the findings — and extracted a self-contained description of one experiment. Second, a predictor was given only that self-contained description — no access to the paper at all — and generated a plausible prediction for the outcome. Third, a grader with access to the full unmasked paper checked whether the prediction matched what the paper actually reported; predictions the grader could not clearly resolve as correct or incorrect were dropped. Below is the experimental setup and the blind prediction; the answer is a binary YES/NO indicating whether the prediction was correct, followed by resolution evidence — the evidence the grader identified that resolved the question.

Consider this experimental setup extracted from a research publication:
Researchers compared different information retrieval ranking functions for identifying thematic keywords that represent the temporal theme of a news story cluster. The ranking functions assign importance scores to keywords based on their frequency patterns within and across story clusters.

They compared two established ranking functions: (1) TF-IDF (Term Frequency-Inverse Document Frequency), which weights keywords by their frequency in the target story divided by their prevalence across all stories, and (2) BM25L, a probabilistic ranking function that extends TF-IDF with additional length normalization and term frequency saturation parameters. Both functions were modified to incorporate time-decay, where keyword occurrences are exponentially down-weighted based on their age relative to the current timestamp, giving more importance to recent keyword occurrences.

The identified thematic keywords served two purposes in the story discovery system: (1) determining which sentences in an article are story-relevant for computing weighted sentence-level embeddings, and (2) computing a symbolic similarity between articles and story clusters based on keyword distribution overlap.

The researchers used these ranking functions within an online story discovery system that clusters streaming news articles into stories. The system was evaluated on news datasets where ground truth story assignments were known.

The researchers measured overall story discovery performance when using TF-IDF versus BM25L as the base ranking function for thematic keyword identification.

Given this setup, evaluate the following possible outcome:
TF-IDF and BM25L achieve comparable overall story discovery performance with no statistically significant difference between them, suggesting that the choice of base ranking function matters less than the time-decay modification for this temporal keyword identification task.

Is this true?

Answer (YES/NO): NO